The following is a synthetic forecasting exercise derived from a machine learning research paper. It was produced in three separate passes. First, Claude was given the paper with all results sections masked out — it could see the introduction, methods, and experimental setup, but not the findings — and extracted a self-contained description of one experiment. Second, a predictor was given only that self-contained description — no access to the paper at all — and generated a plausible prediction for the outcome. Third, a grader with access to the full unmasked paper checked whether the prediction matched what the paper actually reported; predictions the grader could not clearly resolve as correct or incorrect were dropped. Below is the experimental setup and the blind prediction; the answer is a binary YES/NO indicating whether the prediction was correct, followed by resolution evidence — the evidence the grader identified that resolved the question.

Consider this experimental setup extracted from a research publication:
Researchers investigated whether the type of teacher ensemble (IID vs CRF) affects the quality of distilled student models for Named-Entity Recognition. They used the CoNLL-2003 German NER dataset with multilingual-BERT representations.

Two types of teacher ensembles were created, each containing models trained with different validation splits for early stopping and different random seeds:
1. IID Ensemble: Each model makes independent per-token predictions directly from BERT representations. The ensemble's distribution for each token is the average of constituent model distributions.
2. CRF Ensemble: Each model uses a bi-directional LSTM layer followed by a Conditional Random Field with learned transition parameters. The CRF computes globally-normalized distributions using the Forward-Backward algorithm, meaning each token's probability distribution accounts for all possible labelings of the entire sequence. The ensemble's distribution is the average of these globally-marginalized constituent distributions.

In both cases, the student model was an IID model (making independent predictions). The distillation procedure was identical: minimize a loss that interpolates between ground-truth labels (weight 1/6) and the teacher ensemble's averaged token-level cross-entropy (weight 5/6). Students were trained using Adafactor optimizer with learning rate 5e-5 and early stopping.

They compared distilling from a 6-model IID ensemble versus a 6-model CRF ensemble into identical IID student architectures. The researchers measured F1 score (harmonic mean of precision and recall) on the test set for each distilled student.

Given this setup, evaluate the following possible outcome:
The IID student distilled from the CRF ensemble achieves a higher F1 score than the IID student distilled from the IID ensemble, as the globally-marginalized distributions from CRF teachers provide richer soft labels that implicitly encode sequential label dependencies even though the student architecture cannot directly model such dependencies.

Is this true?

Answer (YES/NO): YES